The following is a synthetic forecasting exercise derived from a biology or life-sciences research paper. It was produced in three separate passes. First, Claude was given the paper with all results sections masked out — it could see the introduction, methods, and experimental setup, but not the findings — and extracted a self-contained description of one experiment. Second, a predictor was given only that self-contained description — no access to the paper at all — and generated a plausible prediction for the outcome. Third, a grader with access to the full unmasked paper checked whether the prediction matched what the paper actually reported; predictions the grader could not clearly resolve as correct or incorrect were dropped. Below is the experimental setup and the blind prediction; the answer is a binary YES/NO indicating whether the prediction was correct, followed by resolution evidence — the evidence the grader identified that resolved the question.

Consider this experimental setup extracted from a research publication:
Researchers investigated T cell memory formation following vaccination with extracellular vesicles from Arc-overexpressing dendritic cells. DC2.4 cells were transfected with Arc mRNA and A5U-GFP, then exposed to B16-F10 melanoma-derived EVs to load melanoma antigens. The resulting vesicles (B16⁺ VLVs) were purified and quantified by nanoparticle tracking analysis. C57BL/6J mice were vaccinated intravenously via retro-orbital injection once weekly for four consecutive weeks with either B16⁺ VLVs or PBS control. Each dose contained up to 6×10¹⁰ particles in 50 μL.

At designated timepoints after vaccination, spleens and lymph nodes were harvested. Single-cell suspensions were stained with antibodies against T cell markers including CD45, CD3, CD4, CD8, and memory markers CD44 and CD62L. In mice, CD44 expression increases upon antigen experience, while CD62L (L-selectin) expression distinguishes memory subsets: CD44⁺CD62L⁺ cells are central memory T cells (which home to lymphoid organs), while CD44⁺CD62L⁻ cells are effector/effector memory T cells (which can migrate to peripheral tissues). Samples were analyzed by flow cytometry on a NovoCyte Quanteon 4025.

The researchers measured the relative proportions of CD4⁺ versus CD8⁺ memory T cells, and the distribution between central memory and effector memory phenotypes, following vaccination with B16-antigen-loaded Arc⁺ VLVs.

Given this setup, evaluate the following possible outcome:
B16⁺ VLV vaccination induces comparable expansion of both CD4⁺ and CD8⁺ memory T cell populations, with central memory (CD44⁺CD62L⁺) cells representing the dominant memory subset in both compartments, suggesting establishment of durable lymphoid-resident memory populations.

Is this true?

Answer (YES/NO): NO